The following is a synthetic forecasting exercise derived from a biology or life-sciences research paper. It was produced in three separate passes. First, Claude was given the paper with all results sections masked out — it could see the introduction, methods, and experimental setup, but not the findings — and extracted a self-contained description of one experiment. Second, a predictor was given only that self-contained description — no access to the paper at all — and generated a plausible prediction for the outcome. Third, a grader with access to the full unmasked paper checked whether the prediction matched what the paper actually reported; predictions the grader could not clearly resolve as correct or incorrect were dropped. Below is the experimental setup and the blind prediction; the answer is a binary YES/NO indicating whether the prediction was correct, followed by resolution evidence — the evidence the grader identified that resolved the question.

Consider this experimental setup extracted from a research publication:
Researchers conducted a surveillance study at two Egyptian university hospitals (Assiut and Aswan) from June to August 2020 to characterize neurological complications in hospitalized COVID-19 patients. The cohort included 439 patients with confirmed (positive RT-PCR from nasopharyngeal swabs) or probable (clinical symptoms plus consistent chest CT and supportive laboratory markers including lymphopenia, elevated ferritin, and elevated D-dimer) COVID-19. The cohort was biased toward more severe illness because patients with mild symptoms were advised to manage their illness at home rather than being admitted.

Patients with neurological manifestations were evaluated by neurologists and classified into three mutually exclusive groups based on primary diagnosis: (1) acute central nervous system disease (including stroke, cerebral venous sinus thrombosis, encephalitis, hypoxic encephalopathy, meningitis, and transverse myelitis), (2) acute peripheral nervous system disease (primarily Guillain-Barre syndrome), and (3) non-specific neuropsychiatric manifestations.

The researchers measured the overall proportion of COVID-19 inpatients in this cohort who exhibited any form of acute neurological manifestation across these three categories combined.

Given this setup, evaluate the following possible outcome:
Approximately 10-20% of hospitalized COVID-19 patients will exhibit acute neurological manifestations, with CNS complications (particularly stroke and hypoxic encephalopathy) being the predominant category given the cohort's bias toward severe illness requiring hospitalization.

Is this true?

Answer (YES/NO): NO